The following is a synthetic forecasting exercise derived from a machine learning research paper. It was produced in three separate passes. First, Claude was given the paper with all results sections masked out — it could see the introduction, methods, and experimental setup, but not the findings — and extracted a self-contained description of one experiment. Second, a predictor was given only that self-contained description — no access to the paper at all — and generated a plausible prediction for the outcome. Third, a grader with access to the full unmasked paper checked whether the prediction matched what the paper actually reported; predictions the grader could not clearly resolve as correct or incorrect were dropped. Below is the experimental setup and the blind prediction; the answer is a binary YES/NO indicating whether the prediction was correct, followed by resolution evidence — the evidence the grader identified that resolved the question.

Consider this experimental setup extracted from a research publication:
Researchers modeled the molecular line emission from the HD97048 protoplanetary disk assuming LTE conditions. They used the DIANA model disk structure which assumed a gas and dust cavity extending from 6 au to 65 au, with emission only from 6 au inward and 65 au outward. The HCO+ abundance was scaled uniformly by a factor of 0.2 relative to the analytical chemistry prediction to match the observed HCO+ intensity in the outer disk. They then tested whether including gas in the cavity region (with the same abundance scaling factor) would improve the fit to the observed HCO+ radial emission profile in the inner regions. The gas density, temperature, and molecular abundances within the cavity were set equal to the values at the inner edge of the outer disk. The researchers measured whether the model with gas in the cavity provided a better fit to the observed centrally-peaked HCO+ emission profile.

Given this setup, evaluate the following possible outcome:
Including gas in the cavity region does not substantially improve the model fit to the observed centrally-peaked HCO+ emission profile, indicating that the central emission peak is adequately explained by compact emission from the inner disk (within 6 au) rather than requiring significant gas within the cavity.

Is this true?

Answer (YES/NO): NO